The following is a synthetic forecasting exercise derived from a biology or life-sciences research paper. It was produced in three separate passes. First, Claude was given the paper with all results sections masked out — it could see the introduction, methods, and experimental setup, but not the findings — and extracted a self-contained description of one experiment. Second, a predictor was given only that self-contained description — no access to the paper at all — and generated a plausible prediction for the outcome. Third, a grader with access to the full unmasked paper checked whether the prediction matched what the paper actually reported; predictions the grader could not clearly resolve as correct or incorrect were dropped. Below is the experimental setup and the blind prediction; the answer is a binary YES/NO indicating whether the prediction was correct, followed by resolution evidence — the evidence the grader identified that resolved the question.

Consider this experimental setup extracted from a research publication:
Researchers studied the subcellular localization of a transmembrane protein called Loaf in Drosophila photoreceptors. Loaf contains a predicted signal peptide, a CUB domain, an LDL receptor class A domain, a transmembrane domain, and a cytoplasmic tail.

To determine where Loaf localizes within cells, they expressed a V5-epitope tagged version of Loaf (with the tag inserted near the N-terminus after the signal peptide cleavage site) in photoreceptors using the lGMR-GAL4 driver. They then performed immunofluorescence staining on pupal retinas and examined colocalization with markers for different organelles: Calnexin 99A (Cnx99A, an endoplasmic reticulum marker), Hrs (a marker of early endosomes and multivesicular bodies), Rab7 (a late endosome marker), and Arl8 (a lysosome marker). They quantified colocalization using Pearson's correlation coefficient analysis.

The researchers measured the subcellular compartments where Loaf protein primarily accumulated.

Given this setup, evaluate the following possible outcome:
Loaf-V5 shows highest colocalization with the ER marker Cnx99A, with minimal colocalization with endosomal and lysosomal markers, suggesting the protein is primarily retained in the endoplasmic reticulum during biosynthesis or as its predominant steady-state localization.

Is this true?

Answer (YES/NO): NO